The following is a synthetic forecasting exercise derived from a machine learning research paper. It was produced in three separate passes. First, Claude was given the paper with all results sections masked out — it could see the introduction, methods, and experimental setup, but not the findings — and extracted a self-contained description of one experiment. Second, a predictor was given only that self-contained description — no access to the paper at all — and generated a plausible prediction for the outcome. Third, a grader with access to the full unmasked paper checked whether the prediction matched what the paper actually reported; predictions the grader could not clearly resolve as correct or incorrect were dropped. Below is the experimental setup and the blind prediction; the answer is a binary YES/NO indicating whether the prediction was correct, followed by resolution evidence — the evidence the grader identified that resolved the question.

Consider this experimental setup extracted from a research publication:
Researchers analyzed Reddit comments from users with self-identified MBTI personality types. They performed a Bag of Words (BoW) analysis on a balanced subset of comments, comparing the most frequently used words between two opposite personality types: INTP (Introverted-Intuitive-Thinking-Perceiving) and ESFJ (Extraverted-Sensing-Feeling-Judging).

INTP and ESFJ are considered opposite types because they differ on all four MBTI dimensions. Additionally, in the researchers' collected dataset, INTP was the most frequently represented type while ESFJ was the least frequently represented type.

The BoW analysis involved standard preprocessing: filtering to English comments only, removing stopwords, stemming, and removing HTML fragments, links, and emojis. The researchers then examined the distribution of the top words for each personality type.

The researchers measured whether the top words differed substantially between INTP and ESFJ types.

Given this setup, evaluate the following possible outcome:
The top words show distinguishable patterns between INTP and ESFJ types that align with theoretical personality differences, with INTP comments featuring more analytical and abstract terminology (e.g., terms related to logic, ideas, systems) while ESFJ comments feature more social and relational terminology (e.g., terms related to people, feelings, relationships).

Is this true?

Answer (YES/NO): NO